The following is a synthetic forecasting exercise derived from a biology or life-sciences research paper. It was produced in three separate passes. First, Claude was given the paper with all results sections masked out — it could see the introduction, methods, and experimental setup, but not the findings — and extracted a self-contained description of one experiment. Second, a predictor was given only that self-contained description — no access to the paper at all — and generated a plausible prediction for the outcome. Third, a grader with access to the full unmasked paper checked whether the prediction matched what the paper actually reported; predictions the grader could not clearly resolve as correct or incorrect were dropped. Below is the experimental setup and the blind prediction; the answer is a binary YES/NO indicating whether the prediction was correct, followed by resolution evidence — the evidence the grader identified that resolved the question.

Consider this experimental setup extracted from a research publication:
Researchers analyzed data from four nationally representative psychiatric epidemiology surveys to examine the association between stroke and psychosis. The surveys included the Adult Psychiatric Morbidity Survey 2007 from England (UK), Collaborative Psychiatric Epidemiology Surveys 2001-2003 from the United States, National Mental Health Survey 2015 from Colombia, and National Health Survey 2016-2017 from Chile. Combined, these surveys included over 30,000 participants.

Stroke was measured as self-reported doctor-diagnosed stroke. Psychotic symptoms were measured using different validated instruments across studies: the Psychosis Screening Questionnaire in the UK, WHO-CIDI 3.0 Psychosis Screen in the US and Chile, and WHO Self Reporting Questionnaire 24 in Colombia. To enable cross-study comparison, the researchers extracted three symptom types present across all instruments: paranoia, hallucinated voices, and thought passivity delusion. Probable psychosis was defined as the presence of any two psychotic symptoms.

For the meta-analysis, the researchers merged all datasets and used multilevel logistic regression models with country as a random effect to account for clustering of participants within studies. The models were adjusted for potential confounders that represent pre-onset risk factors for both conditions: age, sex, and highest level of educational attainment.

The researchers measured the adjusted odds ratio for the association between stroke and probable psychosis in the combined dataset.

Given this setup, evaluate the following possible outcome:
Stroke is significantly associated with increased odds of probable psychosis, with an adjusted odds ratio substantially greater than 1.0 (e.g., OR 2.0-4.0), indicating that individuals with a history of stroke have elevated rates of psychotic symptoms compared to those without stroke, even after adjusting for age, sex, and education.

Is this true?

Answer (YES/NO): YES